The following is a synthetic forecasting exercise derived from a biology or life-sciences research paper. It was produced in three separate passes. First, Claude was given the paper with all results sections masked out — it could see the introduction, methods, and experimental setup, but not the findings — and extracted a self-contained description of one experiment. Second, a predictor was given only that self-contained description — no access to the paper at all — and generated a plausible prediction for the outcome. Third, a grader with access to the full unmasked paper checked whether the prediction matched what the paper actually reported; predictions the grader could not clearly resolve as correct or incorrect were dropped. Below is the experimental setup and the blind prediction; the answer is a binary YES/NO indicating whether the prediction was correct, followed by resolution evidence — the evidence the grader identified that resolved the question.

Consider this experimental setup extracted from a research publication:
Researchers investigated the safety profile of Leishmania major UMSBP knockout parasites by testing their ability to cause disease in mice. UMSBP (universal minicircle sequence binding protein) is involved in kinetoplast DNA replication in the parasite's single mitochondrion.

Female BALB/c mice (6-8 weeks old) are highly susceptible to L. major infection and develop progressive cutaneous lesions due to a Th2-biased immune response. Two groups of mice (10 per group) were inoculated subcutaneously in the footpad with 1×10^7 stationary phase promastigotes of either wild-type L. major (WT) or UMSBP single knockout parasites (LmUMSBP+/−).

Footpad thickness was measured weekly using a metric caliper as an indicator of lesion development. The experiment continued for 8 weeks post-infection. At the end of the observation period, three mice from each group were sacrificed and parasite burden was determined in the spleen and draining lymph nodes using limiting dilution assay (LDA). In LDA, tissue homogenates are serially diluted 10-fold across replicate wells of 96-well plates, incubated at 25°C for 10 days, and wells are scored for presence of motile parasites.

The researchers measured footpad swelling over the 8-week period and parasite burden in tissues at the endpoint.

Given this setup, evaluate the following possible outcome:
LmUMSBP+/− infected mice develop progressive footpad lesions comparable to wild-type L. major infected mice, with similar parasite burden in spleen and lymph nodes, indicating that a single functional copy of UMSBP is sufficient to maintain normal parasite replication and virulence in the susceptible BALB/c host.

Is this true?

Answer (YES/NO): NO